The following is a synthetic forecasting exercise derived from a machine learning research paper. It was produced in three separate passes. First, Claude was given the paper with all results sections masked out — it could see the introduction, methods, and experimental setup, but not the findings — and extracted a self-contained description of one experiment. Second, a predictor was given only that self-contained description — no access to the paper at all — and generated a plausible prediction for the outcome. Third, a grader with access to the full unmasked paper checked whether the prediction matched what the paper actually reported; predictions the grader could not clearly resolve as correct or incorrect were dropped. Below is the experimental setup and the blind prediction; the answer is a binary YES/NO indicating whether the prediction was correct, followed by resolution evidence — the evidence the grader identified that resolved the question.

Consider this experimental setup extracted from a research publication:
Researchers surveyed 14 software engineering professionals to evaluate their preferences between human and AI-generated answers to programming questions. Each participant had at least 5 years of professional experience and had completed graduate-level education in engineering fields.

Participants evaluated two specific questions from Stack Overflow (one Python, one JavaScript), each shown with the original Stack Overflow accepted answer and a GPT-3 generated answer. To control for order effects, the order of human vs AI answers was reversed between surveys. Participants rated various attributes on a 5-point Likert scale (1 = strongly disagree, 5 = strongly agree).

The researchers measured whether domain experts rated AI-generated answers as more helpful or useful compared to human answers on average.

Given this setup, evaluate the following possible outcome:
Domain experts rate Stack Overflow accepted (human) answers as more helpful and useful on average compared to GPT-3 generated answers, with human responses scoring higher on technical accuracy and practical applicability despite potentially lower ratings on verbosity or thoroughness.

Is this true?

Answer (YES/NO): NO